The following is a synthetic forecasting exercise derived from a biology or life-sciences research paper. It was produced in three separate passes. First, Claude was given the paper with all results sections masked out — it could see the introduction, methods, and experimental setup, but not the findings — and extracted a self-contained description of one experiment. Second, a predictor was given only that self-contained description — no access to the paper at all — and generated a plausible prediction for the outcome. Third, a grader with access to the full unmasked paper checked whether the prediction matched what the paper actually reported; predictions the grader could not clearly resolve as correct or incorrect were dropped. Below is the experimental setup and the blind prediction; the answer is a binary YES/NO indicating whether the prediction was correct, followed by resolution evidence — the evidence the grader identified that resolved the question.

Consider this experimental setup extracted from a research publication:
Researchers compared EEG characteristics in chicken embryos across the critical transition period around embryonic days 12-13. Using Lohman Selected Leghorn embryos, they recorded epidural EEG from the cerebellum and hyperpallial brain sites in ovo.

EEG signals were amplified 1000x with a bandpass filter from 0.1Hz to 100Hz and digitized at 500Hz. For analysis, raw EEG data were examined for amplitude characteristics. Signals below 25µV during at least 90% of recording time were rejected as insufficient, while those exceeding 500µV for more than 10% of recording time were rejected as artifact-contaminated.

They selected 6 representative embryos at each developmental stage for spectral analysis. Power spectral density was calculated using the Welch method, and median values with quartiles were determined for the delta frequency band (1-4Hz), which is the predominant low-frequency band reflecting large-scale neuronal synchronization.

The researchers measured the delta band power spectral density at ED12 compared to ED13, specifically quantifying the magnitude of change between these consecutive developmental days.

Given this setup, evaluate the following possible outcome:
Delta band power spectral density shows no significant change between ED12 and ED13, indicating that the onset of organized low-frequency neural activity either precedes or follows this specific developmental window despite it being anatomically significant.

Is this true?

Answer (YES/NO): NO